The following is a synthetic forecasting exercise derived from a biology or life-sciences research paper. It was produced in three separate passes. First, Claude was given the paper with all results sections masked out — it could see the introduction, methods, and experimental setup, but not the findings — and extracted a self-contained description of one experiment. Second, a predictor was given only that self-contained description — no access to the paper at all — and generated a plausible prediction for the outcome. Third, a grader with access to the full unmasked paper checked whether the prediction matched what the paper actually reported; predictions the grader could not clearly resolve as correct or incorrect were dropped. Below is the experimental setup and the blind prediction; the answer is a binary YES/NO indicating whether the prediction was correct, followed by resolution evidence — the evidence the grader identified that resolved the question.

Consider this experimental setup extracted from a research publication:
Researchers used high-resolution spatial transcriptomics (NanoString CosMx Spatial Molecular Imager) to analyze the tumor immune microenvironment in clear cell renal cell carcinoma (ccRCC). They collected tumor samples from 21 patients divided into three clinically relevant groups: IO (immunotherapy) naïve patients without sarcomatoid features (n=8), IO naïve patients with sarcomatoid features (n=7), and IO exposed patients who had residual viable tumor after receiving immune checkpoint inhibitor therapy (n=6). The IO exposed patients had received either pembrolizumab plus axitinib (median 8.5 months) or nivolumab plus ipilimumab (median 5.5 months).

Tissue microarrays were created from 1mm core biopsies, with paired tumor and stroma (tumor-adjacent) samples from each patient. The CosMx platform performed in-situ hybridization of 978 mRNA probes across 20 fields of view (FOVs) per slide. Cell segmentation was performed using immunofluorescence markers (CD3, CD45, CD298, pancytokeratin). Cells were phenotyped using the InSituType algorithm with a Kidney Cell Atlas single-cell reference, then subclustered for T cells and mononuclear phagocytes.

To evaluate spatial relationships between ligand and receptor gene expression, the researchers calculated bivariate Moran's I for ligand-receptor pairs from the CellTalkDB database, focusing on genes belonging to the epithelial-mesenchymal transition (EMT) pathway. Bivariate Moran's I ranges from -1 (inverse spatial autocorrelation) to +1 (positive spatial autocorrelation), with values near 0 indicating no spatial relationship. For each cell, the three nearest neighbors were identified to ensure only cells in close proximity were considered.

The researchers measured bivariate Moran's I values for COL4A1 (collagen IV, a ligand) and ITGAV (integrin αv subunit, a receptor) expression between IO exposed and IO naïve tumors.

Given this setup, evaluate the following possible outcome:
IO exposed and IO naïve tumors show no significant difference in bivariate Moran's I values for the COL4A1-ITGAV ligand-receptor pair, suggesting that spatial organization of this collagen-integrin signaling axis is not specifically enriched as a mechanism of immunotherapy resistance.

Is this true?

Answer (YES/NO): NO